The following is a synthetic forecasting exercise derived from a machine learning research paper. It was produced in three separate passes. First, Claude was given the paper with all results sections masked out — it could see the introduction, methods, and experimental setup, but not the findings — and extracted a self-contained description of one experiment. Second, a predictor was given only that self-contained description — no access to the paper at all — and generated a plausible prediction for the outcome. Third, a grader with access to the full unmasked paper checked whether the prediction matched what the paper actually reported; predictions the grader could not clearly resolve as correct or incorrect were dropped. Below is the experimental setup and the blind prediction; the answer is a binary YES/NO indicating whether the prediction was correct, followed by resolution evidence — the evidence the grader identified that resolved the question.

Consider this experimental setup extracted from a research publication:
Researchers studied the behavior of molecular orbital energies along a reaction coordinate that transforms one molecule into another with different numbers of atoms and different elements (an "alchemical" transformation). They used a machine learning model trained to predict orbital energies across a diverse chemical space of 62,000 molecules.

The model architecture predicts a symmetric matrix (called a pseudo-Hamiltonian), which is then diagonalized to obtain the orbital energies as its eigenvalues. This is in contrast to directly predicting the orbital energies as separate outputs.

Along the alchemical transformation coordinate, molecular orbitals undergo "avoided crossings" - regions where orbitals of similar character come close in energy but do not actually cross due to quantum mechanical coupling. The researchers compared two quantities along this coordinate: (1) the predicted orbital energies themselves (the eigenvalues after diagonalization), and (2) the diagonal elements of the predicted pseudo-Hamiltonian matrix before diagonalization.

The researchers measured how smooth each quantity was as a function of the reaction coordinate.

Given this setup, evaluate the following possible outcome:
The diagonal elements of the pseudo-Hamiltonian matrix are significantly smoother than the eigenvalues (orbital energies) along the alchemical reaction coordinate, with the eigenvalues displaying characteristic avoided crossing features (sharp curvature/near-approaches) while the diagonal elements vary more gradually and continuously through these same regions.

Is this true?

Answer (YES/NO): YES